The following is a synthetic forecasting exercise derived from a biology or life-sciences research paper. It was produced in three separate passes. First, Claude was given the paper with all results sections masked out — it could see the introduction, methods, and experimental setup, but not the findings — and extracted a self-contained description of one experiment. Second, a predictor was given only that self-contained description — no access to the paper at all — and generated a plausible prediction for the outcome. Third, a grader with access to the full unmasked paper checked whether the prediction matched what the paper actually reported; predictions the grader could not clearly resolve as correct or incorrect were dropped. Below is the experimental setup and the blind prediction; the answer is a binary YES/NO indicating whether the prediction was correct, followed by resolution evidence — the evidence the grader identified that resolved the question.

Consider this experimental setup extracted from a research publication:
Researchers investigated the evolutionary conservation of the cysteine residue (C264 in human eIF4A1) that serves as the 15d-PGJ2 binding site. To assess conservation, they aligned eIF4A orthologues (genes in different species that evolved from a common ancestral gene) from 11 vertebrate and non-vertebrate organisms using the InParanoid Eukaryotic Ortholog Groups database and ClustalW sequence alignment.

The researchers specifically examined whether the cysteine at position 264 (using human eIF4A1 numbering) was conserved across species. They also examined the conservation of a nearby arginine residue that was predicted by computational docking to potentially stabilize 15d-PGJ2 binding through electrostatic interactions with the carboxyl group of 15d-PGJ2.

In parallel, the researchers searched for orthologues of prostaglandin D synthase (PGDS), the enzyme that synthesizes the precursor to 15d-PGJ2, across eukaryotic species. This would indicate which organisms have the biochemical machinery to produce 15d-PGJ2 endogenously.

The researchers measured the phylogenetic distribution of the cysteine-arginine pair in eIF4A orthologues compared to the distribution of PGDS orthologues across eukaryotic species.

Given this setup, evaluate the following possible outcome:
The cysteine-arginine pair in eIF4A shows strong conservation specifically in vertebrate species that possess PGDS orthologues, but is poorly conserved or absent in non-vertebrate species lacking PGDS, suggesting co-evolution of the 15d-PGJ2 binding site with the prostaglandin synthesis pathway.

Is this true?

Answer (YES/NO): NO